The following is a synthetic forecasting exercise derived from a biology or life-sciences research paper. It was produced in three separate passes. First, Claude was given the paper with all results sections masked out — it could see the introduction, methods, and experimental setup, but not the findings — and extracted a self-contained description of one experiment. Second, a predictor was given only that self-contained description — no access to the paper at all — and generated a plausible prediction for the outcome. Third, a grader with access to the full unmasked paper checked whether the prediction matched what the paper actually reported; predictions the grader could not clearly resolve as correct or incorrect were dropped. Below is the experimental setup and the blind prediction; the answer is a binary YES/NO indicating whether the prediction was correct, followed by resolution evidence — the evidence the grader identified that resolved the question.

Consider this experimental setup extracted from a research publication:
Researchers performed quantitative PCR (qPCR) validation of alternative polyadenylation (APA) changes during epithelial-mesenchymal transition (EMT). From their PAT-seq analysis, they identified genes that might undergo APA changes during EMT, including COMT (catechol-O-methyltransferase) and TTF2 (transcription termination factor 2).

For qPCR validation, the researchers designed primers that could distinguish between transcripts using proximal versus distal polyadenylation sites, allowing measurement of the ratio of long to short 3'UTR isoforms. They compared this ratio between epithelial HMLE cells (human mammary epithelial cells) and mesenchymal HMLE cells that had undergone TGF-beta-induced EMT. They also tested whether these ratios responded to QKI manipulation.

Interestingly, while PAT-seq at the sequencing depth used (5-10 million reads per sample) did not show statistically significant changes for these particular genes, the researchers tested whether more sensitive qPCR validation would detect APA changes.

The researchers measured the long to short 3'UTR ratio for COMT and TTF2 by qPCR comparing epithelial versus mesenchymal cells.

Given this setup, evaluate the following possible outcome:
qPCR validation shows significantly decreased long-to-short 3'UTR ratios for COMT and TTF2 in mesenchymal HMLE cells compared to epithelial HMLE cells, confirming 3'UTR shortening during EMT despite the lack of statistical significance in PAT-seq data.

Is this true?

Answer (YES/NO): NO